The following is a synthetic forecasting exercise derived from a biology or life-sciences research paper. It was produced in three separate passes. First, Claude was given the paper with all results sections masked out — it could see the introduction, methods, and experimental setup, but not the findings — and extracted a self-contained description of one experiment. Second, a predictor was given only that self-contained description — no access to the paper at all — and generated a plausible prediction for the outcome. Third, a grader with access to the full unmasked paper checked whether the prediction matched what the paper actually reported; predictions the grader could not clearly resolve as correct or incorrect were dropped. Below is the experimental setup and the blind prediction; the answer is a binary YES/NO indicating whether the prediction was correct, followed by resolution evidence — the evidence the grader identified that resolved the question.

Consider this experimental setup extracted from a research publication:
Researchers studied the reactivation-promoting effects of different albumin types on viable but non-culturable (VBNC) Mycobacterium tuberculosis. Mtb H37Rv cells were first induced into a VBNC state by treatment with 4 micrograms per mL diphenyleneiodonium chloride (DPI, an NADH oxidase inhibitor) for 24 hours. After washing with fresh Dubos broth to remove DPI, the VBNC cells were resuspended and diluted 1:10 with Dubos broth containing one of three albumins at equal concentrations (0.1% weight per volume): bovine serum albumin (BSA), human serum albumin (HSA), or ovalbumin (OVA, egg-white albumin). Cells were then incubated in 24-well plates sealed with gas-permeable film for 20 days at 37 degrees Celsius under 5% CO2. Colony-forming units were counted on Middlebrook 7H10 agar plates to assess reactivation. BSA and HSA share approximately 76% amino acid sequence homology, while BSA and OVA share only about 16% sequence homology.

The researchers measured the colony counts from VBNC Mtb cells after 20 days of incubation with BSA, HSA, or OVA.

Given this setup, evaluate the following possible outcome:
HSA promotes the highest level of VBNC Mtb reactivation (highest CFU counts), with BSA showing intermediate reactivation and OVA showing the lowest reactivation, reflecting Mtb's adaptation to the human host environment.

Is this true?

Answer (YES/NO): NO